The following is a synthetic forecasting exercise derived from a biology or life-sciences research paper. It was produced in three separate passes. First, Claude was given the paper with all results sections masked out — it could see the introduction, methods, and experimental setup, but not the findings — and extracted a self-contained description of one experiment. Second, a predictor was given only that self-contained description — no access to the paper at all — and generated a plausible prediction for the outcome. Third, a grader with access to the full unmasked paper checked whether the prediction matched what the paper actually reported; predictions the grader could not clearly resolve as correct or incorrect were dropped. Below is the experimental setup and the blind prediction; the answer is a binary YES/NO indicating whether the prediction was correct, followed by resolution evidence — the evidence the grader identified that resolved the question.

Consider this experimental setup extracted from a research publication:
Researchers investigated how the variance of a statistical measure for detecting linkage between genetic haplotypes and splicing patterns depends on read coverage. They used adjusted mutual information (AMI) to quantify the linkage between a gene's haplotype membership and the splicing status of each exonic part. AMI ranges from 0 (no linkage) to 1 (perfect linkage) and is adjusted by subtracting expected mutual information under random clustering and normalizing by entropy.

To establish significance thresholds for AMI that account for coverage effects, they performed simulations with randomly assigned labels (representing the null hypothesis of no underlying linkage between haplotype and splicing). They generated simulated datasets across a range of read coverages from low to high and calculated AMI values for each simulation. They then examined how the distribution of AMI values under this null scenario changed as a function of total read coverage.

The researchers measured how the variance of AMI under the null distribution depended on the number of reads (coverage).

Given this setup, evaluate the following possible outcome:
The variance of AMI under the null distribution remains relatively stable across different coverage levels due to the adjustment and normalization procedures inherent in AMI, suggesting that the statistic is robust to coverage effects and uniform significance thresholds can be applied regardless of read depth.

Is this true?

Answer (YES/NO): NO